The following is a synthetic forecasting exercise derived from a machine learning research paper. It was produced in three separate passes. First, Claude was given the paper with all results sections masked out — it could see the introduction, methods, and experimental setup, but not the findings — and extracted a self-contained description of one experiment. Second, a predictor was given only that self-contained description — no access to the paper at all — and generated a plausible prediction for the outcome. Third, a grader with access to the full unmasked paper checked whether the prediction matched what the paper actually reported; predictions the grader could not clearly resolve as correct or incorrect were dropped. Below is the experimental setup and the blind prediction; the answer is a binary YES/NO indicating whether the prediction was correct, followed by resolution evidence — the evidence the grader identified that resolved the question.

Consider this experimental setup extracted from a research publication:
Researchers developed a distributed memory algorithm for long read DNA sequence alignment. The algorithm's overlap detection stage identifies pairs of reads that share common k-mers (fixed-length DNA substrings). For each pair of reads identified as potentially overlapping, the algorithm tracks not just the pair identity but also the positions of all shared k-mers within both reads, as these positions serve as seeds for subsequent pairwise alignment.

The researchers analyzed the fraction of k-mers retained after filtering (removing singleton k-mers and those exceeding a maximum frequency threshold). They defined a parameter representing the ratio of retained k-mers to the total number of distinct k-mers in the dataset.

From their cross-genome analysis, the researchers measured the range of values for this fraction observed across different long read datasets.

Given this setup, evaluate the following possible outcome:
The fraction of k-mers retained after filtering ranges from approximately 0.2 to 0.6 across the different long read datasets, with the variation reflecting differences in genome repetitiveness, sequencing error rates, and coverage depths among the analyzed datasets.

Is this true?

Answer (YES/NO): NO